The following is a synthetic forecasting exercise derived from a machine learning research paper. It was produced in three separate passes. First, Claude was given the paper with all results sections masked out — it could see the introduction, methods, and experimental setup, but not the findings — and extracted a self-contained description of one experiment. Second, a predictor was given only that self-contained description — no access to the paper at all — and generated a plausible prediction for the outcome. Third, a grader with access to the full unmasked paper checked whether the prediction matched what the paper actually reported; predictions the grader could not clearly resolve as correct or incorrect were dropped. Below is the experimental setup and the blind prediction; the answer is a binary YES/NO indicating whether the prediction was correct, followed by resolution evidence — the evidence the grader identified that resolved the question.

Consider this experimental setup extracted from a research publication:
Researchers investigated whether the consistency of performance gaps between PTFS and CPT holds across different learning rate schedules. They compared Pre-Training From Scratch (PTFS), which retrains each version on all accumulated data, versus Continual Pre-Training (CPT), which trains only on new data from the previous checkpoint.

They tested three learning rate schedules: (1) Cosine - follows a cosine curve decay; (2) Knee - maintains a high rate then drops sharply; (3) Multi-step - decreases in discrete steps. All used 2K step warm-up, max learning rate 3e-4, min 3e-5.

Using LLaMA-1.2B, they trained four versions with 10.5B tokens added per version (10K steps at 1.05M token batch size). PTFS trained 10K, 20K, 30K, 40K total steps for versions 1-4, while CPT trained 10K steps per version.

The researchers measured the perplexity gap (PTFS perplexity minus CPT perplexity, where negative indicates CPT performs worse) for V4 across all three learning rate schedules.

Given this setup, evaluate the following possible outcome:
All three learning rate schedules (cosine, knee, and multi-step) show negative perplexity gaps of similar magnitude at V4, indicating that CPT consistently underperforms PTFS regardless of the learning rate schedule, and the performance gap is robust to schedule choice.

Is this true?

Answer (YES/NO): YES